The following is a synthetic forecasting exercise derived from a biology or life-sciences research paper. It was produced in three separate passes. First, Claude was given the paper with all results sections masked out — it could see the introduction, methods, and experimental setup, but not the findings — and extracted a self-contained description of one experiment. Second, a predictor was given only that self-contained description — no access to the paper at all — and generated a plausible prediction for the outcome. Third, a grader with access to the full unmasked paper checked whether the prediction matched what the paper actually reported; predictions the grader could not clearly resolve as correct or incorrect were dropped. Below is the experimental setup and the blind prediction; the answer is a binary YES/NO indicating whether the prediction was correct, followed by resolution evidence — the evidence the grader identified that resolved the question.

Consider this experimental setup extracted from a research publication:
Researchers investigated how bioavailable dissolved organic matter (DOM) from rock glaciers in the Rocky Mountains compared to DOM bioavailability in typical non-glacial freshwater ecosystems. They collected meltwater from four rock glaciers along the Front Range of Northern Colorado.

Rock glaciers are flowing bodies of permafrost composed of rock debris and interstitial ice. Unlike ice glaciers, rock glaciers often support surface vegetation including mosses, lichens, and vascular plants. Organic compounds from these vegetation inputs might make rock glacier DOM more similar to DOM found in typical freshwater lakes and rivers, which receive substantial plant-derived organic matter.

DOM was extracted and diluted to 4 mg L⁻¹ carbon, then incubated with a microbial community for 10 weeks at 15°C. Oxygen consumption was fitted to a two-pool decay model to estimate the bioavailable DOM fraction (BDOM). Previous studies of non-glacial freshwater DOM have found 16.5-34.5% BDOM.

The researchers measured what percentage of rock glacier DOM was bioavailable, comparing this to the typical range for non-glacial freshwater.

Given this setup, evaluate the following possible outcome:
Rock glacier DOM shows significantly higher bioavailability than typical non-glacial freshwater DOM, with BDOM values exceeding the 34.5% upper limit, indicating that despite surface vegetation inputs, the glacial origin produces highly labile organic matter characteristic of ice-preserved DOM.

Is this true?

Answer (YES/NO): NO